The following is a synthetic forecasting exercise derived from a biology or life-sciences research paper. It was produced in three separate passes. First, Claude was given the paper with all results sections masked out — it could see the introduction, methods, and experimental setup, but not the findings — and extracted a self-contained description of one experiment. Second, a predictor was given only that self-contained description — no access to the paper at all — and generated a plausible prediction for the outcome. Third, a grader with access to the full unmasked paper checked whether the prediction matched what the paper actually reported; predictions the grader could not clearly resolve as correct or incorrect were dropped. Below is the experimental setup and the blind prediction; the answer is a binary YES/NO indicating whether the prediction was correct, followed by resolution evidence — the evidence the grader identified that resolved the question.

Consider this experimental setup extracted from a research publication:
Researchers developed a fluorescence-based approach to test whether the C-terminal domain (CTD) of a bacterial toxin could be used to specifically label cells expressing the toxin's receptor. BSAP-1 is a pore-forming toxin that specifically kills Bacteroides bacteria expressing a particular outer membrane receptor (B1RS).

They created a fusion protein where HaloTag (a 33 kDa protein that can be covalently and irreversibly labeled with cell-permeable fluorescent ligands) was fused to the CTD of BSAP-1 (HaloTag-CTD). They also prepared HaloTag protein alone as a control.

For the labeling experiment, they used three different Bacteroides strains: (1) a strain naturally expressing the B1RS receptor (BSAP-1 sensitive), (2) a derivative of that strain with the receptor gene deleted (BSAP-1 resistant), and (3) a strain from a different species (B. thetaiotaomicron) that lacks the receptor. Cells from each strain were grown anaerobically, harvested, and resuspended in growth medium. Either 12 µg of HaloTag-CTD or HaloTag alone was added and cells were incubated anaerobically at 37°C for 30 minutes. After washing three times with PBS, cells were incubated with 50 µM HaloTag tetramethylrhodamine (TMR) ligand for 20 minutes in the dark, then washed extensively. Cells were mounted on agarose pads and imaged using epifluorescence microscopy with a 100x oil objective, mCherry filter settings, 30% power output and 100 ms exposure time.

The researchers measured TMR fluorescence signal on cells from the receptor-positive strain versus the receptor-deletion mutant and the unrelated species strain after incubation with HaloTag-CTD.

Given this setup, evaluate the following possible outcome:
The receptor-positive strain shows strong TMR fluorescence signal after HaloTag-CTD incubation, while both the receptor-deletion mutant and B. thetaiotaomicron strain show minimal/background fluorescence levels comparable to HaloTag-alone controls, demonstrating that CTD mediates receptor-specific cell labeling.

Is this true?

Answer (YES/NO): YES